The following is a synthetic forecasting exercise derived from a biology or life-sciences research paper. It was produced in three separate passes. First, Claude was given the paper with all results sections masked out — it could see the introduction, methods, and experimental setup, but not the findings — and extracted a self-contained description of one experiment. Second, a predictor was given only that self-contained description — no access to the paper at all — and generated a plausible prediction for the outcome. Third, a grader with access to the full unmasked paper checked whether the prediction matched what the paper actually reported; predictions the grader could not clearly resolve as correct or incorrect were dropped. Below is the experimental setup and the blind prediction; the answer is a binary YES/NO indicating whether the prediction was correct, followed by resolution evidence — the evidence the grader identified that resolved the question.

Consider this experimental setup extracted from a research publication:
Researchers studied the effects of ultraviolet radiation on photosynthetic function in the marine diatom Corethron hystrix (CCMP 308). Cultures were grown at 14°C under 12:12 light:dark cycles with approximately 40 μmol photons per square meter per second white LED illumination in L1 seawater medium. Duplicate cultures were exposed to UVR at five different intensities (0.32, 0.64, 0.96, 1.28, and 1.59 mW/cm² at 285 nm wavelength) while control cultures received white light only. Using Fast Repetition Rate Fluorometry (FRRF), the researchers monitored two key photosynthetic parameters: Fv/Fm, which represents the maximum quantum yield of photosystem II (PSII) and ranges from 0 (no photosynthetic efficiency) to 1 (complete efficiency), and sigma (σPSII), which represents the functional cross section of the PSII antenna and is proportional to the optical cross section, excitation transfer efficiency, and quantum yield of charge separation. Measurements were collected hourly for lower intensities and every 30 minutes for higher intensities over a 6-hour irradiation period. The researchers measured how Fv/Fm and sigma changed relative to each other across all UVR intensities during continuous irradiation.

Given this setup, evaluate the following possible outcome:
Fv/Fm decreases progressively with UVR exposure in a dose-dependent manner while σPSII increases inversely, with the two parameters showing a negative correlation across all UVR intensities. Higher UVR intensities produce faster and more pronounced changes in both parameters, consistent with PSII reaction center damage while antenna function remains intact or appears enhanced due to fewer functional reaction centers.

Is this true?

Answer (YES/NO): YES